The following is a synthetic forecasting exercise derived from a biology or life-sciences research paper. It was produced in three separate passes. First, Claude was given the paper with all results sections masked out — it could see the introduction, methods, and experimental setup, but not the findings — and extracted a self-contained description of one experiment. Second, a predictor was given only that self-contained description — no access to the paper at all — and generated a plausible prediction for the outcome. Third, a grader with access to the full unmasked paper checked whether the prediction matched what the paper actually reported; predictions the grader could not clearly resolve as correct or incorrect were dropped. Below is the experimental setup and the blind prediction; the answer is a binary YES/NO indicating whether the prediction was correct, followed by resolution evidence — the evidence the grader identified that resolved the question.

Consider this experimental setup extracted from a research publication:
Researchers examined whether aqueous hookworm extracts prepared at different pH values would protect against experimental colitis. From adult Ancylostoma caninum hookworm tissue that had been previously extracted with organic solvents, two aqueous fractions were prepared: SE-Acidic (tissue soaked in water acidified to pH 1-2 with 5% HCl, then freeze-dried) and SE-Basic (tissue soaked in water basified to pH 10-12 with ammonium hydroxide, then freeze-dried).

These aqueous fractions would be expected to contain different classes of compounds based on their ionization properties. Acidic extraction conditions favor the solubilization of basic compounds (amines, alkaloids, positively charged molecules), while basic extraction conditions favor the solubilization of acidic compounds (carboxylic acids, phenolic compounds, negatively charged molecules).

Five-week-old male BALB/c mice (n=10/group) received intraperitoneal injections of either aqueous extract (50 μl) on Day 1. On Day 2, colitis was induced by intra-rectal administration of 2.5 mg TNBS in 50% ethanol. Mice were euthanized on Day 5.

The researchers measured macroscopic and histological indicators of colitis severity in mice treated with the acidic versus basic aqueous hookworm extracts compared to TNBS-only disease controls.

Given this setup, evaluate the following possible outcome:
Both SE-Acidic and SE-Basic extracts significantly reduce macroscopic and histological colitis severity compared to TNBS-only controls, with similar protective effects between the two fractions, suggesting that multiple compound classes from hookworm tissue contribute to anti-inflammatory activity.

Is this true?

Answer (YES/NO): NO